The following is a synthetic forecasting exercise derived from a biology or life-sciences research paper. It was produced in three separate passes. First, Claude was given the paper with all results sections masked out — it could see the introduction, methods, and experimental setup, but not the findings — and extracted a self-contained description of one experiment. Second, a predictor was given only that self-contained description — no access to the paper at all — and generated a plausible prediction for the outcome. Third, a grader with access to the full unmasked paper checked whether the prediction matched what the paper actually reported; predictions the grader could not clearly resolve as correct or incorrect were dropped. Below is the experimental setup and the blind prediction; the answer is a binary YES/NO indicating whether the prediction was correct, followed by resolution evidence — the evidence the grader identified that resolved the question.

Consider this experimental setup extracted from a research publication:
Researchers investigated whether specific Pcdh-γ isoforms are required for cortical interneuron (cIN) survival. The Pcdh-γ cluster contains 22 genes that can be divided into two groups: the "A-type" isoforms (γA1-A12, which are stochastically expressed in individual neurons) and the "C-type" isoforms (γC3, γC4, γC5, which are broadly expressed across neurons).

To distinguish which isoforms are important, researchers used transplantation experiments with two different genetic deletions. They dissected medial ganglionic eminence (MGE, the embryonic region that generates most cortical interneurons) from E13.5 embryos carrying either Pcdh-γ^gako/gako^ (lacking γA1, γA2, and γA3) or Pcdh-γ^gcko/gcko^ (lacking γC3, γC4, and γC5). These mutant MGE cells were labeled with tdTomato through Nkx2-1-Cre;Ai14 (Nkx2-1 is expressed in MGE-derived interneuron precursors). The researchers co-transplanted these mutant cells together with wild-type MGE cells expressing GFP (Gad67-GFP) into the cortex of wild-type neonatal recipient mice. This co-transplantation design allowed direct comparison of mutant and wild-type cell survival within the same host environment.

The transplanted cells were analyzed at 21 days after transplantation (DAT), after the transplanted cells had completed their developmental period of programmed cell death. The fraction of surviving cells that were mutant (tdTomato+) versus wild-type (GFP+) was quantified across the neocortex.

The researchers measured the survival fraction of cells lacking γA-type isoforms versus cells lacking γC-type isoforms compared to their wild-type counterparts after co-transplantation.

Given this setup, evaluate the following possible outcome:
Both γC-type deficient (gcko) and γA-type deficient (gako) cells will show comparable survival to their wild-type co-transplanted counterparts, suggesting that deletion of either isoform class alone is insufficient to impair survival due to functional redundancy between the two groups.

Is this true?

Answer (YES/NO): NO